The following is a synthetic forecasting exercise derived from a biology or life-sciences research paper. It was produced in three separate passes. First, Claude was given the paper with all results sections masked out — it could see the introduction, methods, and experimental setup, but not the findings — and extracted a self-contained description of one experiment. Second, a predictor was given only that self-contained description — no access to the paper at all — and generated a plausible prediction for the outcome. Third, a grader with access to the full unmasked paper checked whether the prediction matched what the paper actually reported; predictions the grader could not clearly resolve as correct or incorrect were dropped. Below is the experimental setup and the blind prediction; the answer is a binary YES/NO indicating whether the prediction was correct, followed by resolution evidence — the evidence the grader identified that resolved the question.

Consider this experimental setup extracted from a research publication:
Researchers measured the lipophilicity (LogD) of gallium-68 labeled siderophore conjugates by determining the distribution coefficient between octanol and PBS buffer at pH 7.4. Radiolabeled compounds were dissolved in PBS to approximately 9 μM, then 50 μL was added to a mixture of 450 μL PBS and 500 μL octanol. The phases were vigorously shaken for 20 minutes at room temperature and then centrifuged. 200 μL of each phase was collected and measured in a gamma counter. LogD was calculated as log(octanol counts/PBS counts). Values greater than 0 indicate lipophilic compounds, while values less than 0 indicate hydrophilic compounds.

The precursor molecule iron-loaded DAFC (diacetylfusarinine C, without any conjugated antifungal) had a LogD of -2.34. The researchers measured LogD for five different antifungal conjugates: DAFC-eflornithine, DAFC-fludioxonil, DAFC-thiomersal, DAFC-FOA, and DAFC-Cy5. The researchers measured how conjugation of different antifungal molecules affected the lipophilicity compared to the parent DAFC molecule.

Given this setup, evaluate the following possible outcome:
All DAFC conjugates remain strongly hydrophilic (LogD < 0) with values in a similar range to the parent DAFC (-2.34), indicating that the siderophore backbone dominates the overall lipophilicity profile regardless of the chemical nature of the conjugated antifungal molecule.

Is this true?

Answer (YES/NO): NO